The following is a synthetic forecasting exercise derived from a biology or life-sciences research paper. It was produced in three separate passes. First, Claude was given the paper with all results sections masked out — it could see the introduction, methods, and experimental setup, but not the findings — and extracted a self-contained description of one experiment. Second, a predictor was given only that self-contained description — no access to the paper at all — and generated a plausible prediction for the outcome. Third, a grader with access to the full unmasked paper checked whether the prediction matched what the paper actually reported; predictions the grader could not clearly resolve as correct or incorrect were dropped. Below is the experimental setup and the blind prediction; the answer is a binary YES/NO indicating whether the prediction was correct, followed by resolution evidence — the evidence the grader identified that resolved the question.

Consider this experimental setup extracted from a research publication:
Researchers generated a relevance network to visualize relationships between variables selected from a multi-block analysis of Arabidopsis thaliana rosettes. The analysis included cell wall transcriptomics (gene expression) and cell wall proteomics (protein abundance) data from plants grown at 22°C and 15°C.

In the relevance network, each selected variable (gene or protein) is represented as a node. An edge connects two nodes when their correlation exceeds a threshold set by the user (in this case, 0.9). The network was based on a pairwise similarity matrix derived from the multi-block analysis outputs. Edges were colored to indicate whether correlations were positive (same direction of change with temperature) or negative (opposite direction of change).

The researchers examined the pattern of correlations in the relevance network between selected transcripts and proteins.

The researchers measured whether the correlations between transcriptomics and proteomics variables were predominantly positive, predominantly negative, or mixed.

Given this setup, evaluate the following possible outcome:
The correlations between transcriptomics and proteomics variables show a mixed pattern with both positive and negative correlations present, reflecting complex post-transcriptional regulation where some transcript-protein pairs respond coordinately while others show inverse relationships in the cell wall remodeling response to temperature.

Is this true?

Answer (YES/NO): NO